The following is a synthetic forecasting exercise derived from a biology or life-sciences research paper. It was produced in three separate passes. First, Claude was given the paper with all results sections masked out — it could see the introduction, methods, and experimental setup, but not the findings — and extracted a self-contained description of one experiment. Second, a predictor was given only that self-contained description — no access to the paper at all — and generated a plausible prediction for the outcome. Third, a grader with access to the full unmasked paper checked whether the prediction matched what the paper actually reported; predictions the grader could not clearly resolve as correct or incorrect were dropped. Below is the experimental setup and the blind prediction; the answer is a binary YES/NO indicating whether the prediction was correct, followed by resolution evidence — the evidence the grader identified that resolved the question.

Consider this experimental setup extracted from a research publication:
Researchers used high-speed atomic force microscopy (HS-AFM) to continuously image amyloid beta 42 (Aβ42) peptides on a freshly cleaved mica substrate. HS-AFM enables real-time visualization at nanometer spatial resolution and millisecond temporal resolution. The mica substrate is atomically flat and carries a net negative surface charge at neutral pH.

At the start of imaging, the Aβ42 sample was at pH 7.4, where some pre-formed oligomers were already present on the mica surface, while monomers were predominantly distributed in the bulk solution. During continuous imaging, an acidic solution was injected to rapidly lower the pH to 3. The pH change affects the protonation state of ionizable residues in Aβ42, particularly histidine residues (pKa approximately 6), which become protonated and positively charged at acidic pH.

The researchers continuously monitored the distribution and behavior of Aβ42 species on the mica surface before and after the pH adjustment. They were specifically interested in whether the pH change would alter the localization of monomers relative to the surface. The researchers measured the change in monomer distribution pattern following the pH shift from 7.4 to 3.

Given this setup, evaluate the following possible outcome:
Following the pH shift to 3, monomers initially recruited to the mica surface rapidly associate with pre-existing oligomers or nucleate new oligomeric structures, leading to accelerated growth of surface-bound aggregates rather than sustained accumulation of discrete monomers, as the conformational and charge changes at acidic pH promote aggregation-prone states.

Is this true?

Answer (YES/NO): YES